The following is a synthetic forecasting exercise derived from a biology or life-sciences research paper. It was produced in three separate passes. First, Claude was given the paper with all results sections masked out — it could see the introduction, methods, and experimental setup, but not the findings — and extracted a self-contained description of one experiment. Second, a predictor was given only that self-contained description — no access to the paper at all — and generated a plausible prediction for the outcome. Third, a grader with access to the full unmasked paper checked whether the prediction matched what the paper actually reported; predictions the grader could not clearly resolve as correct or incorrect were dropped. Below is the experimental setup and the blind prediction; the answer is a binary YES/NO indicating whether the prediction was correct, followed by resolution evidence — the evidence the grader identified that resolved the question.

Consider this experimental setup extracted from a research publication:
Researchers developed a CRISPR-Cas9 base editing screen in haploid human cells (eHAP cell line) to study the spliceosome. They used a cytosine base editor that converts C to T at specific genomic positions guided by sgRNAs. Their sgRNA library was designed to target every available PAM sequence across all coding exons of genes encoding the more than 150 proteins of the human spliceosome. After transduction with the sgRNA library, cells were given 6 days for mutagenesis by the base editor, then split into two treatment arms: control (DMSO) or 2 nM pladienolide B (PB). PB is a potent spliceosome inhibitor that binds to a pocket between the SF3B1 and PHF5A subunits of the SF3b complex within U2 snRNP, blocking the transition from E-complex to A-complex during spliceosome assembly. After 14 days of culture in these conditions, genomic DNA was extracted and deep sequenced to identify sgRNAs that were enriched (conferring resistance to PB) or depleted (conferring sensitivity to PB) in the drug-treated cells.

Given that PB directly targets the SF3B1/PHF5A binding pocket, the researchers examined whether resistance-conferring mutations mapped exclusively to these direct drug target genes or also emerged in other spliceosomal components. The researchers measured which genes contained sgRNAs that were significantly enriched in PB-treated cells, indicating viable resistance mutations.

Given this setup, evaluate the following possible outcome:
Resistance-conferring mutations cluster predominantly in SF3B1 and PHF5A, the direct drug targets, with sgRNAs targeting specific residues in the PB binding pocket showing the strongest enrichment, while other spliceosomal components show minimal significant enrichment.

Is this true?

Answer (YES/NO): NO